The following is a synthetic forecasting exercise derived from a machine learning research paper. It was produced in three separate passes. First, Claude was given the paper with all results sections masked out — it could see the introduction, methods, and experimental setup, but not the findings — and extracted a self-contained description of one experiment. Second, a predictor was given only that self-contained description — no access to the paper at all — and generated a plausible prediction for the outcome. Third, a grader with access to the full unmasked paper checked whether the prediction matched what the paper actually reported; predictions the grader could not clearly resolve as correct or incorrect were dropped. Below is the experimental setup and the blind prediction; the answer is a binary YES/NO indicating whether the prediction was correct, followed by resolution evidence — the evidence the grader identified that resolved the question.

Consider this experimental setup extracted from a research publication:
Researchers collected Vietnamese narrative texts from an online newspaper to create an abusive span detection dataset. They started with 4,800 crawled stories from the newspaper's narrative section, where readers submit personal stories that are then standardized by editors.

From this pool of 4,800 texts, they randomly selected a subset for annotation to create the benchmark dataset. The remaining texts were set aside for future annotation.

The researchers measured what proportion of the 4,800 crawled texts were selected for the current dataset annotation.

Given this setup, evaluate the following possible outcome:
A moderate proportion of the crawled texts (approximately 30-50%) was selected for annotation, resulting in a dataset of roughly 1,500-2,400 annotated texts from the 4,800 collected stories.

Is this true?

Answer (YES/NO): NO